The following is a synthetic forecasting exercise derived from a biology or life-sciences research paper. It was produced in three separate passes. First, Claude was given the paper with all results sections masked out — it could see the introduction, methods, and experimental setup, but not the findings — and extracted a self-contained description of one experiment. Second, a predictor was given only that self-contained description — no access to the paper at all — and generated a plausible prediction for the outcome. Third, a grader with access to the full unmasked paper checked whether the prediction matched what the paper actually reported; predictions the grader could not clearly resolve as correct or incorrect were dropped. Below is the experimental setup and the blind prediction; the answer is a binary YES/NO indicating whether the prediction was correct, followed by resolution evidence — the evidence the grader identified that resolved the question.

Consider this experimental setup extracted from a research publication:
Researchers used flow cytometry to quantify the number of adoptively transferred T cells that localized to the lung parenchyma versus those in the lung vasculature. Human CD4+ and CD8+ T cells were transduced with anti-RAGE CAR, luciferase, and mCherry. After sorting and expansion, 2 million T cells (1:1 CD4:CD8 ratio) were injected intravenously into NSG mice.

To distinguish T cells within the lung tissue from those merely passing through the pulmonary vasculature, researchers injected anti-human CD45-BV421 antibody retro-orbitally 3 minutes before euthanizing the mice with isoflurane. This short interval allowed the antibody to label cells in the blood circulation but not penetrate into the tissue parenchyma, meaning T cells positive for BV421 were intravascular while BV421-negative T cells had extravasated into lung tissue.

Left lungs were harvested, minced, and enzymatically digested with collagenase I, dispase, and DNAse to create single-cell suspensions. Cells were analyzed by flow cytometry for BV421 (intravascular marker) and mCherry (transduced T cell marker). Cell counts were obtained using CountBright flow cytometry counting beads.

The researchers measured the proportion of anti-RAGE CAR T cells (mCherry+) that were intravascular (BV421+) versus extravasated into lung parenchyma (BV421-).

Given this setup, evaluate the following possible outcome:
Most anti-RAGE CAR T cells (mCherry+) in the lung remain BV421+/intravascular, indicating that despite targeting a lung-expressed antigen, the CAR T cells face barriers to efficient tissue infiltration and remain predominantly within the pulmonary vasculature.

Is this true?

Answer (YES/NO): NO